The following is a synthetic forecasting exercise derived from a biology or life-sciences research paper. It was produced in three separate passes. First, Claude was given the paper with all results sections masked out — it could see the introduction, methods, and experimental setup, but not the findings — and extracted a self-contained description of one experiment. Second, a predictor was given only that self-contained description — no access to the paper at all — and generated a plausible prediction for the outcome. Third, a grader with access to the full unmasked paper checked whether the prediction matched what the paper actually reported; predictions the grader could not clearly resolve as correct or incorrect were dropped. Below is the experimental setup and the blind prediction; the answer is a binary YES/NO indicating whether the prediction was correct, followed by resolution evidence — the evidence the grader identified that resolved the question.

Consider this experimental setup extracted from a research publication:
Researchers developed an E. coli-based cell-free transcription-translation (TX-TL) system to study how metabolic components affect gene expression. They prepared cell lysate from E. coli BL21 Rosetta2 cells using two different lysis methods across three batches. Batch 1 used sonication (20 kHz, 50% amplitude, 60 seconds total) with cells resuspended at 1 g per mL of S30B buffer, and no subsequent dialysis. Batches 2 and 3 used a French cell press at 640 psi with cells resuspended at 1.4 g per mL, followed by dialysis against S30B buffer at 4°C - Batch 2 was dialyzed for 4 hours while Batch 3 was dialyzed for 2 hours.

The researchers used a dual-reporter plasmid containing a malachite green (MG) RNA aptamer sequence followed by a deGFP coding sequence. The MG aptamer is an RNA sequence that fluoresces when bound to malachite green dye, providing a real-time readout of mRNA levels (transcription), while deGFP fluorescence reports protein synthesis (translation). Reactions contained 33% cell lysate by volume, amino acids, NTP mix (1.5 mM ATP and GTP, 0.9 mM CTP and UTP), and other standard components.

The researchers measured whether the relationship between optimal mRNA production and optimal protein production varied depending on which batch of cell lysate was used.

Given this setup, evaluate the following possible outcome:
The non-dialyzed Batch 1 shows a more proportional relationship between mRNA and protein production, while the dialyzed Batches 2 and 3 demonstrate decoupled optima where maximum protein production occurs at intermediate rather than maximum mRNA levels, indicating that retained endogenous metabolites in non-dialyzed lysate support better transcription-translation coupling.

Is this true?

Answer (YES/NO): NO